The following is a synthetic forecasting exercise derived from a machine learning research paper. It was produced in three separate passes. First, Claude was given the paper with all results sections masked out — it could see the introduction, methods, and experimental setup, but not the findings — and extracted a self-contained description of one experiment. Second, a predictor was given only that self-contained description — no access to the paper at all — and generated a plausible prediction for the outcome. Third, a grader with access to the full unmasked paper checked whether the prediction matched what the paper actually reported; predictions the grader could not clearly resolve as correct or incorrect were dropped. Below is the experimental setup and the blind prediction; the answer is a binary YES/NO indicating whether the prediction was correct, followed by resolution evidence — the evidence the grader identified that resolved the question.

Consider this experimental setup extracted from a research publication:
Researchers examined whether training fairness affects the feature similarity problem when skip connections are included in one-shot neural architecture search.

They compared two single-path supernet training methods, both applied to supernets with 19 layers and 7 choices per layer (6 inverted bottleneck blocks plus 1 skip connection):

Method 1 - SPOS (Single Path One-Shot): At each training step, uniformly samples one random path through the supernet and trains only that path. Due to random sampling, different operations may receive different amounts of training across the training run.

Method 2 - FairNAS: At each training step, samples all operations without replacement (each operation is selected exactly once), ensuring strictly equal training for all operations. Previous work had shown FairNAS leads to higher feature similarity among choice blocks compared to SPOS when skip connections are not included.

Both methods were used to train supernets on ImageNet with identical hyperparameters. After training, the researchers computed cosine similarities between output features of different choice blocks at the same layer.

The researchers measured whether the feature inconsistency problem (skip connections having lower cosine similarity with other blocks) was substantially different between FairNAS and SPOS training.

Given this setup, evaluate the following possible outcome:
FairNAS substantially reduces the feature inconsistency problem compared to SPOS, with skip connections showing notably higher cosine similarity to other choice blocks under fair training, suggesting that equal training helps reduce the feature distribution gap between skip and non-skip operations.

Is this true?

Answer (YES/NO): NO